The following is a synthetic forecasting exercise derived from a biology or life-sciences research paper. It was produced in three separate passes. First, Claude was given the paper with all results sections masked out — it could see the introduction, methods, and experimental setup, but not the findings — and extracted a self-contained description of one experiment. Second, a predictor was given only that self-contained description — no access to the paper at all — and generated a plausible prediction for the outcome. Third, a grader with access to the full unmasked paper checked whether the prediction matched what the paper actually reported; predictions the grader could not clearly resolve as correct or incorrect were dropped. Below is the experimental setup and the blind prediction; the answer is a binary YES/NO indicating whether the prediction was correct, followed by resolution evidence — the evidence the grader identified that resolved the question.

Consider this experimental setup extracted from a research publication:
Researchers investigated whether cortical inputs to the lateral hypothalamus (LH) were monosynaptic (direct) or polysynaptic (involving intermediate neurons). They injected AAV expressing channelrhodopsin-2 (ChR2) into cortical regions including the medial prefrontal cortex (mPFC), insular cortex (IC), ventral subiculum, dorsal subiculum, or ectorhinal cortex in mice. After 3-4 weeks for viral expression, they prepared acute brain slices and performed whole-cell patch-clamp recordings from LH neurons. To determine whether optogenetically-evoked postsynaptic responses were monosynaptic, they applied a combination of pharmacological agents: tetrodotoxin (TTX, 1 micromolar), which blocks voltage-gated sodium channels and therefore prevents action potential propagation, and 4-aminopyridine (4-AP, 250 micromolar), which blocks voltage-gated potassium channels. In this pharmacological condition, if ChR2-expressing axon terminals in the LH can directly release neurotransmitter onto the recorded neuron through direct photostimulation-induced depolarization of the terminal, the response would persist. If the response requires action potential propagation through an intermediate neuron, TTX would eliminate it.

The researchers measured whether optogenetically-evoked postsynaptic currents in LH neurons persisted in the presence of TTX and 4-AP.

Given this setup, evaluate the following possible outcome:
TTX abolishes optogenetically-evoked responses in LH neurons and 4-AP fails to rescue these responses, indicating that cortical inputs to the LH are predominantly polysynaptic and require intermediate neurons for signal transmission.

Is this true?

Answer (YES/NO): NO